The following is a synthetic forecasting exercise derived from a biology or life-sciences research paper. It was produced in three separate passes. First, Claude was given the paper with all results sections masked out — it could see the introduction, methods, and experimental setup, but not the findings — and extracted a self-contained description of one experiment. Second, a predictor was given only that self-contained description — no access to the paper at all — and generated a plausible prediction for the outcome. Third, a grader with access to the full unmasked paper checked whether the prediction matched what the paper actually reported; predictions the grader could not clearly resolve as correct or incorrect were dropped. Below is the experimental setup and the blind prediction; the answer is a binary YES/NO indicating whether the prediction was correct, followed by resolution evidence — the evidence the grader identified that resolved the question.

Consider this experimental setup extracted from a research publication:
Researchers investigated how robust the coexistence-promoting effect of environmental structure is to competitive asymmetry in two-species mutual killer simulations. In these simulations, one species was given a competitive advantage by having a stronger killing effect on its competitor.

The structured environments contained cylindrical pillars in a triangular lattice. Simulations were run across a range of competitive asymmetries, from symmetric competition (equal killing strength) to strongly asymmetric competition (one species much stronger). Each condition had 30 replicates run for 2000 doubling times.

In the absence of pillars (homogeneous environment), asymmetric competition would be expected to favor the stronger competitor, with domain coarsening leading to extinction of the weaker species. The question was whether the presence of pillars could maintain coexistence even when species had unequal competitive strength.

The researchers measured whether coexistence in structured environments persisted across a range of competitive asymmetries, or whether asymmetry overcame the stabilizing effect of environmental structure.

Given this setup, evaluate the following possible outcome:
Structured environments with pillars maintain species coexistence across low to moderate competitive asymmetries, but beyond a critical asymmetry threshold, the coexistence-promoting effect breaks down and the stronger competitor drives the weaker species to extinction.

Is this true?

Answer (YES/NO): NO